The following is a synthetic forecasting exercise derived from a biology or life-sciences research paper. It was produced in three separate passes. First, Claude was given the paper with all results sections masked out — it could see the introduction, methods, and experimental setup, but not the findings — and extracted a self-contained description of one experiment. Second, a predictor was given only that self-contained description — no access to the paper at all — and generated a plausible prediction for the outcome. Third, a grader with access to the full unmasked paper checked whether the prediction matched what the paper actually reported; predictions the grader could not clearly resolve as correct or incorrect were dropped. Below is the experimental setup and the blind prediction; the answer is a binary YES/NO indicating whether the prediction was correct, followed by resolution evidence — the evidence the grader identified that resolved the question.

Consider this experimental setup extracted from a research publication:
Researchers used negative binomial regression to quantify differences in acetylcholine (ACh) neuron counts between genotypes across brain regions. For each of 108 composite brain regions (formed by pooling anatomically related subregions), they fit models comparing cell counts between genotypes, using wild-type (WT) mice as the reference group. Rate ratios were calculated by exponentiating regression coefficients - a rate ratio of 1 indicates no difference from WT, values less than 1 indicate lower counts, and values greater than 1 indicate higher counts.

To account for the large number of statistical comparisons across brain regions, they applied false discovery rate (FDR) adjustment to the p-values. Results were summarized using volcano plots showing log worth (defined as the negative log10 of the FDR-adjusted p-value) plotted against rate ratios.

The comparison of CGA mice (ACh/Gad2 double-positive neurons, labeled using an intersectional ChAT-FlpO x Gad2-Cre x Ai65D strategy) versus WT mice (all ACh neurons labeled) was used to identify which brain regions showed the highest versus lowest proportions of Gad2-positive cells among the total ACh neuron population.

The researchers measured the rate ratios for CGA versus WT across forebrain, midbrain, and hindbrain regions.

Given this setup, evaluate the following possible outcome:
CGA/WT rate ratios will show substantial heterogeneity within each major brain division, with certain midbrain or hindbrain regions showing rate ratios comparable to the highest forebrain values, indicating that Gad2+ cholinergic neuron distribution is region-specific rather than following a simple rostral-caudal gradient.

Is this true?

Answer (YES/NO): NO